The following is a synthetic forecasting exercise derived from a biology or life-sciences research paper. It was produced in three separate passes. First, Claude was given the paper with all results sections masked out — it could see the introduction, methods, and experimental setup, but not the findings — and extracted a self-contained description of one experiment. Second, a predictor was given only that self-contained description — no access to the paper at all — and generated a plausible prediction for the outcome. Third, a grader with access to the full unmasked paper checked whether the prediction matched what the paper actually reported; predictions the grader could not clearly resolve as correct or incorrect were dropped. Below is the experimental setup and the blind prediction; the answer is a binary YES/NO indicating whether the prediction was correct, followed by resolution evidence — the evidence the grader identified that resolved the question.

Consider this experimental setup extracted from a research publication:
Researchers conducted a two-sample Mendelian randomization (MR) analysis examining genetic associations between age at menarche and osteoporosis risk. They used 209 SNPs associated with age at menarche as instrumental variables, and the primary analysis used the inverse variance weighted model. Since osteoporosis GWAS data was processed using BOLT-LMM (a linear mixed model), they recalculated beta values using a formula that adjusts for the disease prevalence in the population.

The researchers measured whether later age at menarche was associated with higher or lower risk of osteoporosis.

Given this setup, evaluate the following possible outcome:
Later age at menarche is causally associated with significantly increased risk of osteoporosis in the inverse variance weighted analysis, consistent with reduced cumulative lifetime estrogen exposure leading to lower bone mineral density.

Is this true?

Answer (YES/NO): YES